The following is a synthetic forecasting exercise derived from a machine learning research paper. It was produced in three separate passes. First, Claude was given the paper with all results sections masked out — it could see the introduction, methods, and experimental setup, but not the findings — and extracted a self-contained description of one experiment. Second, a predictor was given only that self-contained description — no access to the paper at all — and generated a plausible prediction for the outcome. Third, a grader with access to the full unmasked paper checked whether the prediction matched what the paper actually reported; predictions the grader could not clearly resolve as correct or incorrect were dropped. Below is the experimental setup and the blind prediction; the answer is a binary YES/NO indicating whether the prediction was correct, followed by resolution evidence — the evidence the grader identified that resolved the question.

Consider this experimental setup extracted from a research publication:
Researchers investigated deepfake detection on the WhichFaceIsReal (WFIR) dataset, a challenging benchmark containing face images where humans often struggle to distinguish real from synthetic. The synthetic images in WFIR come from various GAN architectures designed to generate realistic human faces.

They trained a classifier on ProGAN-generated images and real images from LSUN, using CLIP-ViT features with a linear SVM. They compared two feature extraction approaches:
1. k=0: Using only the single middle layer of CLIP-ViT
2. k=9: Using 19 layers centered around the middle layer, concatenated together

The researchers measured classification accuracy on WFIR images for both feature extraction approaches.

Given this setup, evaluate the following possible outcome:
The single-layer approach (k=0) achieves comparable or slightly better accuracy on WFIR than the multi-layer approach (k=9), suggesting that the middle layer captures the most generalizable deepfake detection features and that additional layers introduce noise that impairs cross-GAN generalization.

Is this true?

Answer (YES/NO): NO